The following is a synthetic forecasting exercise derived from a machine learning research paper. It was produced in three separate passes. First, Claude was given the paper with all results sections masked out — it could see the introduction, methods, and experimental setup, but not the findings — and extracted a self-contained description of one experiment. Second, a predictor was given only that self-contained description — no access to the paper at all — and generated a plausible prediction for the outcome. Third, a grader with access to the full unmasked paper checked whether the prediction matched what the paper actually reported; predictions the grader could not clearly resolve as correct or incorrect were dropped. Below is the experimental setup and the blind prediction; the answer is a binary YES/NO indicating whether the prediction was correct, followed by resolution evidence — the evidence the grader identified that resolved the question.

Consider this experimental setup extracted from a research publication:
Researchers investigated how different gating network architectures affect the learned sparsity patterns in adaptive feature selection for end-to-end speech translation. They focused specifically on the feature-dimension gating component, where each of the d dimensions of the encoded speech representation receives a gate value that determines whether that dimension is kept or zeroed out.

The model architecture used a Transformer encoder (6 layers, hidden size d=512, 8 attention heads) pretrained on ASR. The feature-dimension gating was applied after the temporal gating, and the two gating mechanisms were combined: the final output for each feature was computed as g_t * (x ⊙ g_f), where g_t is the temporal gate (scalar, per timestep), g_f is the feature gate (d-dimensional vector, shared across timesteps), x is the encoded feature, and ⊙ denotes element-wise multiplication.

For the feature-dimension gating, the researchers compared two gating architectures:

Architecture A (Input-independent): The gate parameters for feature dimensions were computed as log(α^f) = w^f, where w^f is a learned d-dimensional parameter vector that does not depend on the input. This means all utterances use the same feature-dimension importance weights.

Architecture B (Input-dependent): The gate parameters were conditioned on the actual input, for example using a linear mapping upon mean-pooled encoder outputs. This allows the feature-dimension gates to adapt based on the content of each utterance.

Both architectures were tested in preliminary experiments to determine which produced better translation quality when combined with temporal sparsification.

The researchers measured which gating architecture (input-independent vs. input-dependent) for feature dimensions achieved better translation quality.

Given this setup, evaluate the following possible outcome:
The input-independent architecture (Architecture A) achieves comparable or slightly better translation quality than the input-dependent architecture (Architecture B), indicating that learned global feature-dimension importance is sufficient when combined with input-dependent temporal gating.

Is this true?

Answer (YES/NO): YES